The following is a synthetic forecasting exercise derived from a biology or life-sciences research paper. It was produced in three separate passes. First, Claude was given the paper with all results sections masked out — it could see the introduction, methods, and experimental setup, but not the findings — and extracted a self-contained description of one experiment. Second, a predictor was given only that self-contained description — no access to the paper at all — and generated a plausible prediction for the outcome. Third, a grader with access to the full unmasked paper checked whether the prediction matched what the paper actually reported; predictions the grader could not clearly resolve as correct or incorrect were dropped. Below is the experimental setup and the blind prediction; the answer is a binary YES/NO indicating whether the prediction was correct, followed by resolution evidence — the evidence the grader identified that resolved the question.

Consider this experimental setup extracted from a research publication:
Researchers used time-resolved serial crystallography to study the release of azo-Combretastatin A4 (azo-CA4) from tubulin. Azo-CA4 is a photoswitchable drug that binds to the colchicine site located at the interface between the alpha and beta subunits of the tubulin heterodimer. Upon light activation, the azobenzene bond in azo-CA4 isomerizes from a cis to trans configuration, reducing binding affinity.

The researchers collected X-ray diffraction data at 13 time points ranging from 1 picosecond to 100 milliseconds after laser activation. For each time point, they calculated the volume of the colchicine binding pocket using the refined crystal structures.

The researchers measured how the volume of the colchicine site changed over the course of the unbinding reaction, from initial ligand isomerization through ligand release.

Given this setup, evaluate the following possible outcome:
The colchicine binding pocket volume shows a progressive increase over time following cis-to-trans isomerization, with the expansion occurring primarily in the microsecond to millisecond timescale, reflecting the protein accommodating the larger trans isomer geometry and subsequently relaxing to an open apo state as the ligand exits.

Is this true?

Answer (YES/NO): NO